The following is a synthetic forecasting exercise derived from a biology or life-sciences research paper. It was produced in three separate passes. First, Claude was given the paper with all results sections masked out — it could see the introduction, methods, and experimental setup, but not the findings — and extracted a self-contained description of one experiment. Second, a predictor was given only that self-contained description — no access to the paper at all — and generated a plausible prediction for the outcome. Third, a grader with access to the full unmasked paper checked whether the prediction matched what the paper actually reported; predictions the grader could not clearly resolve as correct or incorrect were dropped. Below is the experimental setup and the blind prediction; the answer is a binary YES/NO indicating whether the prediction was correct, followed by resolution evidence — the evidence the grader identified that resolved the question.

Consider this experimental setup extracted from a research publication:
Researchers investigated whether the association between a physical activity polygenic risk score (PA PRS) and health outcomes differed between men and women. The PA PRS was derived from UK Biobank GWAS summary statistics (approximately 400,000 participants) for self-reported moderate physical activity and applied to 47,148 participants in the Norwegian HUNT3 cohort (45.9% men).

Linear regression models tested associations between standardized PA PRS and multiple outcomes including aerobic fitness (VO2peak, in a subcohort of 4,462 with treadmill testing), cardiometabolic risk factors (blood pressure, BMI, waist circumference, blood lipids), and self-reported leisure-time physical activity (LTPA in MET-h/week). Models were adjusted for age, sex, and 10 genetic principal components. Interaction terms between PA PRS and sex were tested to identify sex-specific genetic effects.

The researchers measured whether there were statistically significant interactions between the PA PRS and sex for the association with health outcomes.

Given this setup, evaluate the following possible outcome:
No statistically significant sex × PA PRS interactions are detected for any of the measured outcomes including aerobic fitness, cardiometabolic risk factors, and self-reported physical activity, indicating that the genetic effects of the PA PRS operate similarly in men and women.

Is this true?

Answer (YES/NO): NO